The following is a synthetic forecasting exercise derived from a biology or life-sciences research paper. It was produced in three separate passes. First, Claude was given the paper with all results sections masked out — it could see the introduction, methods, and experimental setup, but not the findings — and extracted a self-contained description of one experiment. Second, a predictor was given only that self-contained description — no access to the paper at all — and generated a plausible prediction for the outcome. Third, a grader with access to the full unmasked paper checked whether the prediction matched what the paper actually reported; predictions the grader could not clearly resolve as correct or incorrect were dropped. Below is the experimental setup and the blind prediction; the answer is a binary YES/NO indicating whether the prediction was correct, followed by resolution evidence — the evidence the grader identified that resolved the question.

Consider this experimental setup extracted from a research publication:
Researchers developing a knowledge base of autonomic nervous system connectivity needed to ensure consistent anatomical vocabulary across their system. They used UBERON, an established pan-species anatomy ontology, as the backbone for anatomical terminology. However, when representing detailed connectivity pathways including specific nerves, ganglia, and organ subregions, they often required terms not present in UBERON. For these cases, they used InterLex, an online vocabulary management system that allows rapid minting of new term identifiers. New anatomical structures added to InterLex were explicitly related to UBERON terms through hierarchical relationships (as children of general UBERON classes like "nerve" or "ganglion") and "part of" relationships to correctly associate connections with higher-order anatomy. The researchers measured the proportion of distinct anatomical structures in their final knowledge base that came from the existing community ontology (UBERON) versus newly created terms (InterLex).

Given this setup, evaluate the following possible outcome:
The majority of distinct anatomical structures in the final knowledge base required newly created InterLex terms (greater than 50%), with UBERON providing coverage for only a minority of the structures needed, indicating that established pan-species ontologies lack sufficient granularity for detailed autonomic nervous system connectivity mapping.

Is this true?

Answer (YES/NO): YES